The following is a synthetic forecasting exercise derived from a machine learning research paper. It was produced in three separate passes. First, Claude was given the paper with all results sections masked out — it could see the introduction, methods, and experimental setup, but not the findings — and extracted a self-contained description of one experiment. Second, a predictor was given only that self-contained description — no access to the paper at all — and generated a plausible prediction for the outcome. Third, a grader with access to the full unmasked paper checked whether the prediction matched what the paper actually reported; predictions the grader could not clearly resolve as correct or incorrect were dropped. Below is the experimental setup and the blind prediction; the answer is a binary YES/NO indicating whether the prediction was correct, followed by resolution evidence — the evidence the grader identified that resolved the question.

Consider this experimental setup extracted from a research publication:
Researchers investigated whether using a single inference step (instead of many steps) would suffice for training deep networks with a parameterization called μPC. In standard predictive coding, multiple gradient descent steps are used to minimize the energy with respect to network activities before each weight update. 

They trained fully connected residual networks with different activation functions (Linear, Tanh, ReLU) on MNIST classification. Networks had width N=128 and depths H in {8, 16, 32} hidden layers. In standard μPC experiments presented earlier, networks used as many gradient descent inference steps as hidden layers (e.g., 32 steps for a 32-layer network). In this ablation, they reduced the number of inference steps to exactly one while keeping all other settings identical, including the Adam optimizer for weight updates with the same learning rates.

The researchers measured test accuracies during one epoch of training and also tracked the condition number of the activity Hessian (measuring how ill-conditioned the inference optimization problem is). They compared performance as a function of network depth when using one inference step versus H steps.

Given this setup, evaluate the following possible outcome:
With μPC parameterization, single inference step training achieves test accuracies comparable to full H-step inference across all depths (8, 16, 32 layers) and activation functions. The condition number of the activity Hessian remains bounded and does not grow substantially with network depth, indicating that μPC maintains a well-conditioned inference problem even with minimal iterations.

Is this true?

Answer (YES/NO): NO